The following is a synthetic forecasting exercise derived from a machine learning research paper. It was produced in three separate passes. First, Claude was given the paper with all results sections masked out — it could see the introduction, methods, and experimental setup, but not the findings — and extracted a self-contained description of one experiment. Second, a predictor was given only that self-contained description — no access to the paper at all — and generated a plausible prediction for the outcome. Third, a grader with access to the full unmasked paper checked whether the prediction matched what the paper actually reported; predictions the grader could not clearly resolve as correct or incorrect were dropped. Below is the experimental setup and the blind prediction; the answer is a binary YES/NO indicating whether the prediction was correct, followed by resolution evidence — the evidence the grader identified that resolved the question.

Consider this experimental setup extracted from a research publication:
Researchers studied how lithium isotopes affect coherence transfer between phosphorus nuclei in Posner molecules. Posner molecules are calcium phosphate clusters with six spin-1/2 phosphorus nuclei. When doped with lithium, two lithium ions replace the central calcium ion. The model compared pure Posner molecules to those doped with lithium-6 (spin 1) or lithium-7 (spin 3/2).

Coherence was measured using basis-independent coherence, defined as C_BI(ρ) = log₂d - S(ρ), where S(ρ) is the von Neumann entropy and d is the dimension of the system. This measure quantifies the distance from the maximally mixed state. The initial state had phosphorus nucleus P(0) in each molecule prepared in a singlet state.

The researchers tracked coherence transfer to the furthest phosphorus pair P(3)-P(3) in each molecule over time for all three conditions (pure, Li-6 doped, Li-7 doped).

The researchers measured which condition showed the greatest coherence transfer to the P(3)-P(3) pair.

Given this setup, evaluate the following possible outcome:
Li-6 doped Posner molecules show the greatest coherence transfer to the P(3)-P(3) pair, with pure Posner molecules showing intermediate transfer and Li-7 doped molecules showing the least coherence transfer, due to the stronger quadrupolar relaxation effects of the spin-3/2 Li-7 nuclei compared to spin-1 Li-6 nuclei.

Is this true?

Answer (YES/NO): NO